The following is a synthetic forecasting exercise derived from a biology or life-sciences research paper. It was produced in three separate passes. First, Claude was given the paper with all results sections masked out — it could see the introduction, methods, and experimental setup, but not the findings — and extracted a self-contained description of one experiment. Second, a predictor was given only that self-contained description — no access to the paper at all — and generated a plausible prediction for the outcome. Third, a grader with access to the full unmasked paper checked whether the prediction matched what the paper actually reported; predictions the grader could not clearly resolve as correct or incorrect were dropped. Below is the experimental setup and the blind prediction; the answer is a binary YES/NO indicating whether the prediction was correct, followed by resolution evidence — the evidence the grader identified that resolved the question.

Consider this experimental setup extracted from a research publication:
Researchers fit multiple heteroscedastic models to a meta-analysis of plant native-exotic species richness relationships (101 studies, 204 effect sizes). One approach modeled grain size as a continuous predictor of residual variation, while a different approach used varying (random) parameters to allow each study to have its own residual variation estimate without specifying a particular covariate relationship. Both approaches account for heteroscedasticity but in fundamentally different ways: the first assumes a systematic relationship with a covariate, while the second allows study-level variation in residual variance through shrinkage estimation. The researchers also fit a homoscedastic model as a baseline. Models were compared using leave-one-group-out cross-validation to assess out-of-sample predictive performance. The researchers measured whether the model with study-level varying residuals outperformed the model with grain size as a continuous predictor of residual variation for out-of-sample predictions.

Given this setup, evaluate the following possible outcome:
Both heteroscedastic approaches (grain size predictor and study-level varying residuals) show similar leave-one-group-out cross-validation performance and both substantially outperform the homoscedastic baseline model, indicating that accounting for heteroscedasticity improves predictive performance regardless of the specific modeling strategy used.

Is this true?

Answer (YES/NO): NO